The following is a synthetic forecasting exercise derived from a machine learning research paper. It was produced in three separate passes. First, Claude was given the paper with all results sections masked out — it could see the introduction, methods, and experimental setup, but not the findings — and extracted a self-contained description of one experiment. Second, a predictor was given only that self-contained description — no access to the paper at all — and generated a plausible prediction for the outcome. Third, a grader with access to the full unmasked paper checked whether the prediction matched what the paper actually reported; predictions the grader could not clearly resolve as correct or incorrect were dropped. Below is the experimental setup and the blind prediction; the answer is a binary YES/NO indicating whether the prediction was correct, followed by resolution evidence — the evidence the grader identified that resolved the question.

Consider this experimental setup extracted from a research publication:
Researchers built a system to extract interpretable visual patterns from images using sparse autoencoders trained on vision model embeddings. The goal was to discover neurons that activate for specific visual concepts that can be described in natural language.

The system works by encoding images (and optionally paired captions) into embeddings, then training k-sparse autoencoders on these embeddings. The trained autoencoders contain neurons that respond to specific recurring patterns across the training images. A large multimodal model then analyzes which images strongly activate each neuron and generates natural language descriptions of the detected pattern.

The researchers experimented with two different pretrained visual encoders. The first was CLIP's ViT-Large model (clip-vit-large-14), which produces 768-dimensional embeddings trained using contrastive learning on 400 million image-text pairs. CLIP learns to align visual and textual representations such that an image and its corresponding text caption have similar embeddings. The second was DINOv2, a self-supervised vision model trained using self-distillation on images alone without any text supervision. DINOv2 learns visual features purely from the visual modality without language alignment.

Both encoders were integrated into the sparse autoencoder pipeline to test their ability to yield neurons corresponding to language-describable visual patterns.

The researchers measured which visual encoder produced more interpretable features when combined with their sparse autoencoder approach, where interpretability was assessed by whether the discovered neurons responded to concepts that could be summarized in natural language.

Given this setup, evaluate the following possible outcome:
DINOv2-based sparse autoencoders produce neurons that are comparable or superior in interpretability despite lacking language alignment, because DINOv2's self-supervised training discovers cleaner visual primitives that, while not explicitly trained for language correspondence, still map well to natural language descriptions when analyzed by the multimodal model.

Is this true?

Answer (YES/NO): NO